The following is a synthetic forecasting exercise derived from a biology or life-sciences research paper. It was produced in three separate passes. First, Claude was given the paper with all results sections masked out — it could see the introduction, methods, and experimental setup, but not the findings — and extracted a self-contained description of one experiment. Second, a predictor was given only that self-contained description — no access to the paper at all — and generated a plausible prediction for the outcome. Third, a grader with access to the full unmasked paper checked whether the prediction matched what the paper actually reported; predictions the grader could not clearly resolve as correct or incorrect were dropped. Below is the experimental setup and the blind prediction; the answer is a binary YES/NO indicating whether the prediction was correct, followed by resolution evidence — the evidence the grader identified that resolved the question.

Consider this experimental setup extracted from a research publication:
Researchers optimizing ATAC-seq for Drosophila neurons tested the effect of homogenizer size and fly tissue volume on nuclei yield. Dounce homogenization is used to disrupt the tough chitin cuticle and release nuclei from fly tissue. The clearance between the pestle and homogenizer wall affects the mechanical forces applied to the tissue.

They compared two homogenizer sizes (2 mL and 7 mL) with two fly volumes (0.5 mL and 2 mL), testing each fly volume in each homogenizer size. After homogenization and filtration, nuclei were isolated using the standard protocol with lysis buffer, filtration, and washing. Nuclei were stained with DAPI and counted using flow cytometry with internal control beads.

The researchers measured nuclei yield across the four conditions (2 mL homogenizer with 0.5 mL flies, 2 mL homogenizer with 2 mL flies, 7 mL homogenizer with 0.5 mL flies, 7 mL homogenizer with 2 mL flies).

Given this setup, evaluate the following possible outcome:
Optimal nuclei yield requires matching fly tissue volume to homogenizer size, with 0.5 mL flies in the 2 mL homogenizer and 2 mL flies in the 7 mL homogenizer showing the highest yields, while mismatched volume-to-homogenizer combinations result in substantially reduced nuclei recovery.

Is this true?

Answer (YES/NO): NO